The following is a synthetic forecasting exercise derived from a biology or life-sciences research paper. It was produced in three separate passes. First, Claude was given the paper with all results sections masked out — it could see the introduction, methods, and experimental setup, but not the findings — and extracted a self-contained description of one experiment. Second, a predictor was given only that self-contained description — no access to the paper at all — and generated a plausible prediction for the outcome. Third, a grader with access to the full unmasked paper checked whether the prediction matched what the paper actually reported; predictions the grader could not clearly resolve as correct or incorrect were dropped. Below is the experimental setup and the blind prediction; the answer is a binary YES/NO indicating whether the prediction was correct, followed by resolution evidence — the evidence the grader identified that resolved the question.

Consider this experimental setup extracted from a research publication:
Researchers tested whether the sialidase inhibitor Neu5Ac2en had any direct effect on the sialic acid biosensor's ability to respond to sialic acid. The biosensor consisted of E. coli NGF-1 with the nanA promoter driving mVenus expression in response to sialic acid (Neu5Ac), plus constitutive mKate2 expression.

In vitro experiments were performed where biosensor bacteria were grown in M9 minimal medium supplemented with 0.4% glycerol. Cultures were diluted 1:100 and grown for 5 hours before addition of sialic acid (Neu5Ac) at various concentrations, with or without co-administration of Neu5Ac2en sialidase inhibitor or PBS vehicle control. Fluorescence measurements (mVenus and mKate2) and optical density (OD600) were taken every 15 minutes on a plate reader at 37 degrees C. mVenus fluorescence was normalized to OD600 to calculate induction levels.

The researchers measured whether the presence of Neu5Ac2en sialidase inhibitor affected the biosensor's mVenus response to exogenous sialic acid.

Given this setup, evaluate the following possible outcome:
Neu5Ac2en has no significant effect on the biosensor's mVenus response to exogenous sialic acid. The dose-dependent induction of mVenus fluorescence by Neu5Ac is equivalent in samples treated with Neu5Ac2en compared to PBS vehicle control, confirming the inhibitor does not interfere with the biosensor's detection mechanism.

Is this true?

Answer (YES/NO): YES